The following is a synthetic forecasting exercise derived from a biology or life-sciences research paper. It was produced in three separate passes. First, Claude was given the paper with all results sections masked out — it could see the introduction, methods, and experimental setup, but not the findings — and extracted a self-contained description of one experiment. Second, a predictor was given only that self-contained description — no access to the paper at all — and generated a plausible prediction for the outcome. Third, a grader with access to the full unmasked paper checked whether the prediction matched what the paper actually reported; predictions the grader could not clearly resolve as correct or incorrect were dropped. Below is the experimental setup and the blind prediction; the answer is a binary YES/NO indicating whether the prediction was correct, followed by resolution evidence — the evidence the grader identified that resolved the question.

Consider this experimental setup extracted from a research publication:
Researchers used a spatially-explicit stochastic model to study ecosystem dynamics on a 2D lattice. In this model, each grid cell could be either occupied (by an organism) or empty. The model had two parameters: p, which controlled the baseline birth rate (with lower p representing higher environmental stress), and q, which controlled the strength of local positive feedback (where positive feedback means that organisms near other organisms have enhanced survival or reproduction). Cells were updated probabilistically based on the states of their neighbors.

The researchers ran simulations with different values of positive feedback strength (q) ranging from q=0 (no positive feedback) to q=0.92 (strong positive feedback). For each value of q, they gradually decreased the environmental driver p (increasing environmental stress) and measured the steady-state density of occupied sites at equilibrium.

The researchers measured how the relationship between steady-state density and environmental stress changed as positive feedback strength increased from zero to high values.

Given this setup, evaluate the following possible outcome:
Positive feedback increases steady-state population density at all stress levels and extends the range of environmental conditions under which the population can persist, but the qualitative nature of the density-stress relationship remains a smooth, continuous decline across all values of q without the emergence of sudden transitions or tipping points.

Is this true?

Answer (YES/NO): NO